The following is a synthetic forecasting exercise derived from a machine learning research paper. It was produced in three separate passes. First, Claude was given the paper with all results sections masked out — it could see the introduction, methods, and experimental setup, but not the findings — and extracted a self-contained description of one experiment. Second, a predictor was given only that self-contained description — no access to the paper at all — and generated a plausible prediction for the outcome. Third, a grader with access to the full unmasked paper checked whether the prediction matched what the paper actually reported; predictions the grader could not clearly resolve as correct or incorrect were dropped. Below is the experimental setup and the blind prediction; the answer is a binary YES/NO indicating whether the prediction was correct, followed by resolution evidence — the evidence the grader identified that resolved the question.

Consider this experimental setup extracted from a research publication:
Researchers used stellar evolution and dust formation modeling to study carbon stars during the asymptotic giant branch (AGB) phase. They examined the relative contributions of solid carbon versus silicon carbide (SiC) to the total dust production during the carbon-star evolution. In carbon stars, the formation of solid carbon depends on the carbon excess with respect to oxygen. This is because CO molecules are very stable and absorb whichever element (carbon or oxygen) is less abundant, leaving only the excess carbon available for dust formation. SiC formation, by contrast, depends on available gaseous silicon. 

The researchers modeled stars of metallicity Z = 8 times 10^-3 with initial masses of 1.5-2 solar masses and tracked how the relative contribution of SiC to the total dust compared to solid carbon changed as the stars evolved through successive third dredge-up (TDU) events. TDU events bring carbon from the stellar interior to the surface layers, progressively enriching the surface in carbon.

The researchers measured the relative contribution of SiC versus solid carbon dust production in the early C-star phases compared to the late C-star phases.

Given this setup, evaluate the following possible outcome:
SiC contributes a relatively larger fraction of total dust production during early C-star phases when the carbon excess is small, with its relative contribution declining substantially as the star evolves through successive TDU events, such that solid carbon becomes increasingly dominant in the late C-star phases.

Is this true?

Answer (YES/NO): YES